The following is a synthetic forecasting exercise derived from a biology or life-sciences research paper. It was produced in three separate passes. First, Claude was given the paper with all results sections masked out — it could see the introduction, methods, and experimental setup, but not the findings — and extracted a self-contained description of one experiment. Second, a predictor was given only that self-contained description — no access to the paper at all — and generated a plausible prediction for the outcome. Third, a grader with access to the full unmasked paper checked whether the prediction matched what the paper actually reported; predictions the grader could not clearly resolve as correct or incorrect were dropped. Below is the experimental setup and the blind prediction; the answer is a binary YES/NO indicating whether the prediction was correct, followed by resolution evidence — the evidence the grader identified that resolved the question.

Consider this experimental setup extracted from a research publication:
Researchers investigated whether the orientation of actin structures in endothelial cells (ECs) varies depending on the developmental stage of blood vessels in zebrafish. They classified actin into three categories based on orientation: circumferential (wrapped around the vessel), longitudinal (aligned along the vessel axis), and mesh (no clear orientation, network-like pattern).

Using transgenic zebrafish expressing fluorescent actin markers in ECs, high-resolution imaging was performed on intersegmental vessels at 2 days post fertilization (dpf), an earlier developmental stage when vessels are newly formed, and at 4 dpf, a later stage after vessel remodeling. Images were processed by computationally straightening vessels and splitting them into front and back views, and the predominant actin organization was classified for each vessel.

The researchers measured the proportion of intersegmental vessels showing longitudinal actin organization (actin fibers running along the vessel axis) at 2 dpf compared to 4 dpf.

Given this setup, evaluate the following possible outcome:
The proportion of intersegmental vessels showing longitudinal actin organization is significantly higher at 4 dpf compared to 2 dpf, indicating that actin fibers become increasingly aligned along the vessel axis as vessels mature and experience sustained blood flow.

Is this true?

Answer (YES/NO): YES